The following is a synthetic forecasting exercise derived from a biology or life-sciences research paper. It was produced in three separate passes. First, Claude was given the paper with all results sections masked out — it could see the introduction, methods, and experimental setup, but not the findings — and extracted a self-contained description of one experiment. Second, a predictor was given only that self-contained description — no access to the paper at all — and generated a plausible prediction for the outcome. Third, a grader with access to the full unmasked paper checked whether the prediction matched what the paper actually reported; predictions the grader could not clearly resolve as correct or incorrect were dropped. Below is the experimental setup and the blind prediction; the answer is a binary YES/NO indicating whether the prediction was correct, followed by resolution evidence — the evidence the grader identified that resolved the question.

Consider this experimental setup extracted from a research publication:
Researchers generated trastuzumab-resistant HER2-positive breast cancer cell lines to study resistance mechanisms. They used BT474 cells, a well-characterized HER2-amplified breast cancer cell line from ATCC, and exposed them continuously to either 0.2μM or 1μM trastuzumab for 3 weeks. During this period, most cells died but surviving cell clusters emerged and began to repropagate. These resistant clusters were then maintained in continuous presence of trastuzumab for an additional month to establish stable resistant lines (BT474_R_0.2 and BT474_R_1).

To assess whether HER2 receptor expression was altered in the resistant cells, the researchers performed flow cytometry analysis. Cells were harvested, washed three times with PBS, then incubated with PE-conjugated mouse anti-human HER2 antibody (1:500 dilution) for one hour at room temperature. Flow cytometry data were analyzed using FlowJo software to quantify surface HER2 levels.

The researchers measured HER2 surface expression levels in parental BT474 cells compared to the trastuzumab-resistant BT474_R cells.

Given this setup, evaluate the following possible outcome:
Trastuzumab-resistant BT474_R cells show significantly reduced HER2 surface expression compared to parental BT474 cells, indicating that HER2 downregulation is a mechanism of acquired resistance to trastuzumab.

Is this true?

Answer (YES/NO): NO